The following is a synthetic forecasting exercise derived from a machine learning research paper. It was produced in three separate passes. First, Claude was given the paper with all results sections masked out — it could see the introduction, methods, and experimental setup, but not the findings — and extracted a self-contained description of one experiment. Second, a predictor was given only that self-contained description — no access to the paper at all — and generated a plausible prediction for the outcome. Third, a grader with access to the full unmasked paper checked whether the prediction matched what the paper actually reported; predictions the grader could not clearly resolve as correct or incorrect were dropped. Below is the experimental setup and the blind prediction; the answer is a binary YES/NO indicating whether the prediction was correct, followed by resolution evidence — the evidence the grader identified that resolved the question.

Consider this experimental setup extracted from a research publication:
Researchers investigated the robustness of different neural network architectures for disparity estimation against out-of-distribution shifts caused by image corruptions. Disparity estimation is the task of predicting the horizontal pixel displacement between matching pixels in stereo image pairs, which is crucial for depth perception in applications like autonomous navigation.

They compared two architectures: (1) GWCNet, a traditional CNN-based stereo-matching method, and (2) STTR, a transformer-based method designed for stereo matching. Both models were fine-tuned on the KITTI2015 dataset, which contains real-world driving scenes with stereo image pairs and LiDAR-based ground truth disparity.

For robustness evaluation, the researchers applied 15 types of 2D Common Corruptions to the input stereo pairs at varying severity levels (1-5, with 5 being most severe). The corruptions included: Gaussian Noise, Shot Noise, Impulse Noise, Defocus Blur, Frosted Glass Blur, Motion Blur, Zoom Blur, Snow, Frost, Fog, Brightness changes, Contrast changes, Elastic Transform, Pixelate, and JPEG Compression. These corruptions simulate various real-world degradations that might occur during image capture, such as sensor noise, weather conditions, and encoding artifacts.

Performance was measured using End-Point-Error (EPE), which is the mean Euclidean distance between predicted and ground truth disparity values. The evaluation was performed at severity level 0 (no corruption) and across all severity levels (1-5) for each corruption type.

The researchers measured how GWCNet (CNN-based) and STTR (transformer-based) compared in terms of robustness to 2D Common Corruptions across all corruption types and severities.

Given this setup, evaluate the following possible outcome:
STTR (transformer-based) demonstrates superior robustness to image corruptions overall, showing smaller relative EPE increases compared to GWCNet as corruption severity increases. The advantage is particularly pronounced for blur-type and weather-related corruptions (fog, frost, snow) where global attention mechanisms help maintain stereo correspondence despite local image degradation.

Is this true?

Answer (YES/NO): NO